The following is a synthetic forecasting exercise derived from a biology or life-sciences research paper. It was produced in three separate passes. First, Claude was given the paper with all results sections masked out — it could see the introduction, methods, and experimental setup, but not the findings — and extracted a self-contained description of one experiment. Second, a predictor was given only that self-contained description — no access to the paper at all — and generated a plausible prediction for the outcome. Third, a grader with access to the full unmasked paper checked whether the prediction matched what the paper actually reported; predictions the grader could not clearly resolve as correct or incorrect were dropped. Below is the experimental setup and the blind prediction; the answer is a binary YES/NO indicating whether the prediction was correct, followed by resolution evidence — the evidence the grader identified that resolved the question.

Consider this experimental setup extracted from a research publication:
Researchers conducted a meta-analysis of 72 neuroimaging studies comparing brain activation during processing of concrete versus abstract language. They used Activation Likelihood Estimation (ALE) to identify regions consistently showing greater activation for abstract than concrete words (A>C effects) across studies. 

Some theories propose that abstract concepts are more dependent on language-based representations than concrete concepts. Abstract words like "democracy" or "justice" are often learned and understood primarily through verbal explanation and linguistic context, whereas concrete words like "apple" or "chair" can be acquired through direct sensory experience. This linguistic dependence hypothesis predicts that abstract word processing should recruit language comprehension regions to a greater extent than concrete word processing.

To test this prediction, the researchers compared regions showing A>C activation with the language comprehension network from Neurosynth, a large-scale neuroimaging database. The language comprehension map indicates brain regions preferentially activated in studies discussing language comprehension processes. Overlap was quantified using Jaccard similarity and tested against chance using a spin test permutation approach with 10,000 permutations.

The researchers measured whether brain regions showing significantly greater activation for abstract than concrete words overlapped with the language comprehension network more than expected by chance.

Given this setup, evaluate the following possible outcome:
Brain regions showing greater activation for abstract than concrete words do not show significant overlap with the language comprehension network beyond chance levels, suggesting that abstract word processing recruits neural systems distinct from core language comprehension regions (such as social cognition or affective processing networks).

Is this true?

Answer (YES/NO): NO